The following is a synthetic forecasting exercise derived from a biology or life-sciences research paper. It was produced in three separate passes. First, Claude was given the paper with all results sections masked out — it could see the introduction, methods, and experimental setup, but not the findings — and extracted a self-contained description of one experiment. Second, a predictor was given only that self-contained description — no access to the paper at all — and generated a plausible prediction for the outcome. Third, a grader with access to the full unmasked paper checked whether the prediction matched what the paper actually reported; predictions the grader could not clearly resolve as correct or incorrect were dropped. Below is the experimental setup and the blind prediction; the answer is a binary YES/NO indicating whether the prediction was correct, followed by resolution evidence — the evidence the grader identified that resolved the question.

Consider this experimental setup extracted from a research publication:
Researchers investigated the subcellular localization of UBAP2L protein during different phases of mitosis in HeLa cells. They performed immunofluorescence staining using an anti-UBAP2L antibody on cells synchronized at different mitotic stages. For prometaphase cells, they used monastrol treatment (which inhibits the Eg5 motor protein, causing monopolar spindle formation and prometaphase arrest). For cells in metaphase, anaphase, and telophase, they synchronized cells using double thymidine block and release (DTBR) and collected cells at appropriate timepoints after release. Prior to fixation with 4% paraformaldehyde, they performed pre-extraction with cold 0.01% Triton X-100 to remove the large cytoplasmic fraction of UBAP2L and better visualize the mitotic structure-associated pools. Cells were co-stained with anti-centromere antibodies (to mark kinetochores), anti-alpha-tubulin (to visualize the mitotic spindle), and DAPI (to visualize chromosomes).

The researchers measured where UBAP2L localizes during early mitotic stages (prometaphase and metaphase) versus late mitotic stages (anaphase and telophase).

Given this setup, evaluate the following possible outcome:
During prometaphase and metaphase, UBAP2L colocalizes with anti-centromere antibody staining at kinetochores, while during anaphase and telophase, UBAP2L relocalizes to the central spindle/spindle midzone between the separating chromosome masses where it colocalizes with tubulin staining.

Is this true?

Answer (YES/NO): NO